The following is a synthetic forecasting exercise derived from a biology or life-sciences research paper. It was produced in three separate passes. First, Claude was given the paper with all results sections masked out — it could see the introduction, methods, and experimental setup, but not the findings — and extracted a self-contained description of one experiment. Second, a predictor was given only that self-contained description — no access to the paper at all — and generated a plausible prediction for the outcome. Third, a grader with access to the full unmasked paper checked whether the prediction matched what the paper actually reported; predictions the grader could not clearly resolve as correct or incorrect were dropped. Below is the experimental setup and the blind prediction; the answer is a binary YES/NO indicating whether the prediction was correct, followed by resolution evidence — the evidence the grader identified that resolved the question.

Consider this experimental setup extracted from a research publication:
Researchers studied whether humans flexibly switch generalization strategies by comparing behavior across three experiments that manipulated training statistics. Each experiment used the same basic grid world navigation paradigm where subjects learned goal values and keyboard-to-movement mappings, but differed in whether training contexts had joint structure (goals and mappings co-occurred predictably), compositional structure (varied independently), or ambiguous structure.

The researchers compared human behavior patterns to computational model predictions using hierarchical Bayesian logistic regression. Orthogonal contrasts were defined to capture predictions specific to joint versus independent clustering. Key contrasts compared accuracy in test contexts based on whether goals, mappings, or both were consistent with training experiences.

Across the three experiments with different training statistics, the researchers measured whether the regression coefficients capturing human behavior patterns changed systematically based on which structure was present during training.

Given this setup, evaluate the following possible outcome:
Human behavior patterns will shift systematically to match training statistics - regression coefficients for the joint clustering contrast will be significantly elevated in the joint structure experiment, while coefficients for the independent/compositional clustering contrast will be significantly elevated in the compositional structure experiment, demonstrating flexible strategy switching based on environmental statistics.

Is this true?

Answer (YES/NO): YES